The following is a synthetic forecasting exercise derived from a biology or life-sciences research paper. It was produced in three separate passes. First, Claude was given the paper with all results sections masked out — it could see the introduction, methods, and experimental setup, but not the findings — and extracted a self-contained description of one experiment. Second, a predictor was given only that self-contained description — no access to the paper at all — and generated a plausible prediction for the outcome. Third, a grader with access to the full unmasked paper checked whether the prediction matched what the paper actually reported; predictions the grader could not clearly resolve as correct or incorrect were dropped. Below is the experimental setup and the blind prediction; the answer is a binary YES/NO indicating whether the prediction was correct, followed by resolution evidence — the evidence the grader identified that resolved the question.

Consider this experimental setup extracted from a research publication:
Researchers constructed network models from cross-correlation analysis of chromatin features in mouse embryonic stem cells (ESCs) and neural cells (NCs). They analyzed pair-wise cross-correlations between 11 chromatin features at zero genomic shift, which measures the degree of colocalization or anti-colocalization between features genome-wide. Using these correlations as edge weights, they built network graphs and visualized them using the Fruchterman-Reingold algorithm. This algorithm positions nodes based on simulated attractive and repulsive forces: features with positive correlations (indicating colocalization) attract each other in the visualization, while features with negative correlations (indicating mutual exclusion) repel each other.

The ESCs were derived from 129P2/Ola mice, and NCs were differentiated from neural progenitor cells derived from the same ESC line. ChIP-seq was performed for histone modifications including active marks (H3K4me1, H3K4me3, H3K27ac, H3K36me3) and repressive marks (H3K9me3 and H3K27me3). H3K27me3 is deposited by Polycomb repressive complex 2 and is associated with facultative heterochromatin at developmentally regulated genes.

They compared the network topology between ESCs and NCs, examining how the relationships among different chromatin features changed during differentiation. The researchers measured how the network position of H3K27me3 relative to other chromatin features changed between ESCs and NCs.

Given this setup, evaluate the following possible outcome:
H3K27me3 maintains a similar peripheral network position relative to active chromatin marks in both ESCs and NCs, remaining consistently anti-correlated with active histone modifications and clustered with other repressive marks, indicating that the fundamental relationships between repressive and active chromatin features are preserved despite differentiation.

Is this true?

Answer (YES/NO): NO